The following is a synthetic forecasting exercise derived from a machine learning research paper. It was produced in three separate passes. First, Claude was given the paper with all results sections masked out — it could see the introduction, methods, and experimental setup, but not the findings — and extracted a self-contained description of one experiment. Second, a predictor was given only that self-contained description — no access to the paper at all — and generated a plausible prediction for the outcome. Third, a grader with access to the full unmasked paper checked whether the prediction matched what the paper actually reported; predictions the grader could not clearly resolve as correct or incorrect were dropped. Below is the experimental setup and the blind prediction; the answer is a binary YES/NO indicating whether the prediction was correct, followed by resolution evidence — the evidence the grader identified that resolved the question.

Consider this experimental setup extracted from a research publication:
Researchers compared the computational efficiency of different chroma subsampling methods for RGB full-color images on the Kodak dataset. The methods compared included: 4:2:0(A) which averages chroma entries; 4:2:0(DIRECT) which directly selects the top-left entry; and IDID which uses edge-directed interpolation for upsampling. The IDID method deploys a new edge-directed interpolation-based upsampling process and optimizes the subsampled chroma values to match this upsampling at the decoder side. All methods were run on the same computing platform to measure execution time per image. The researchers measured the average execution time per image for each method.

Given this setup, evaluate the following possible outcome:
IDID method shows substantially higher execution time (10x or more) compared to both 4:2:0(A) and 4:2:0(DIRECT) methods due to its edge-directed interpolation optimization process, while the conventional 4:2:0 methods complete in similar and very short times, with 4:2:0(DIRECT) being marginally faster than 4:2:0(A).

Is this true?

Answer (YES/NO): YES